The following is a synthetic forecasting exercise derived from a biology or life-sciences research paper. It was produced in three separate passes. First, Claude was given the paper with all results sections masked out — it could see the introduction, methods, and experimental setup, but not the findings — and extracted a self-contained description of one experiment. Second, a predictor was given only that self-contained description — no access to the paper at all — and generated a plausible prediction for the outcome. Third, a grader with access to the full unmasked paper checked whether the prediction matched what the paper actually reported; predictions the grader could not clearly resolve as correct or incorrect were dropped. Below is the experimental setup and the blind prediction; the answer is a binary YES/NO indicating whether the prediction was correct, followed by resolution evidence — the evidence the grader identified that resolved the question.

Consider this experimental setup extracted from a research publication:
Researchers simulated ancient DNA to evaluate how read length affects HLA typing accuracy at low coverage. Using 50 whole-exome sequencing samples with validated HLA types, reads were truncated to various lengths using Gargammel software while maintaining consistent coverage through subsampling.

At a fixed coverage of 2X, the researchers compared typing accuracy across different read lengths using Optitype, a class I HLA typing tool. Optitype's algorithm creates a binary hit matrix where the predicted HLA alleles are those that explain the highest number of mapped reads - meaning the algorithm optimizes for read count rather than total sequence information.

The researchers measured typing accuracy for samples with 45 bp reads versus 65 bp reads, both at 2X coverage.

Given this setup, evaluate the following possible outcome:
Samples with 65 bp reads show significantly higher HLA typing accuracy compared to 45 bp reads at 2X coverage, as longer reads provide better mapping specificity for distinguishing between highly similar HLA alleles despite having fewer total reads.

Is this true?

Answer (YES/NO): NO